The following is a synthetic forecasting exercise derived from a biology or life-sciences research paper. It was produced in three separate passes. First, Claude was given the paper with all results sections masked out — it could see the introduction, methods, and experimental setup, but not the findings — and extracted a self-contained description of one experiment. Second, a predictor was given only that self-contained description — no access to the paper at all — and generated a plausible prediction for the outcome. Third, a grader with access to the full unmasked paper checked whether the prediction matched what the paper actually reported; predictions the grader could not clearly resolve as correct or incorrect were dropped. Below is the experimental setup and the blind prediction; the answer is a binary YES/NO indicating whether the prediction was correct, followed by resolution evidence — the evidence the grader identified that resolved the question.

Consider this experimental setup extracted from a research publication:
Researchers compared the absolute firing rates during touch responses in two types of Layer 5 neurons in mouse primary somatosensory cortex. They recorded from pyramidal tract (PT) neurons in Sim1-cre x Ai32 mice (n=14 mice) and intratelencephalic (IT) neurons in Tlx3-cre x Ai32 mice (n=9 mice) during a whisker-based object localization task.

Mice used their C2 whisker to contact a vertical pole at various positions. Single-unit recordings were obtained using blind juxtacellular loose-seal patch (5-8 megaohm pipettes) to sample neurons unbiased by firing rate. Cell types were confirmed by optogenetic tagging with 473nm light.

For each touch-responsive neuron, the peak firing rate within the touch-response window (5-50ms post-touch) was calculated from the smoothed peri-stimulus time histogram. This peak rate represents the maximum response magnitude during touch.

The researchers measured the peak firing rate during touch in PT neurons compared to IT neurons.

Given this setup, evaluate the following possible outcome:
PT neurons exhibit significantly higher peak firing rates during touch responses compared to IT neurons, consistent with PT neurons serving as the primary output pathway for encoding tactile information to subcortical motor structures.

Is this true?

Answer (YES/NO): YES